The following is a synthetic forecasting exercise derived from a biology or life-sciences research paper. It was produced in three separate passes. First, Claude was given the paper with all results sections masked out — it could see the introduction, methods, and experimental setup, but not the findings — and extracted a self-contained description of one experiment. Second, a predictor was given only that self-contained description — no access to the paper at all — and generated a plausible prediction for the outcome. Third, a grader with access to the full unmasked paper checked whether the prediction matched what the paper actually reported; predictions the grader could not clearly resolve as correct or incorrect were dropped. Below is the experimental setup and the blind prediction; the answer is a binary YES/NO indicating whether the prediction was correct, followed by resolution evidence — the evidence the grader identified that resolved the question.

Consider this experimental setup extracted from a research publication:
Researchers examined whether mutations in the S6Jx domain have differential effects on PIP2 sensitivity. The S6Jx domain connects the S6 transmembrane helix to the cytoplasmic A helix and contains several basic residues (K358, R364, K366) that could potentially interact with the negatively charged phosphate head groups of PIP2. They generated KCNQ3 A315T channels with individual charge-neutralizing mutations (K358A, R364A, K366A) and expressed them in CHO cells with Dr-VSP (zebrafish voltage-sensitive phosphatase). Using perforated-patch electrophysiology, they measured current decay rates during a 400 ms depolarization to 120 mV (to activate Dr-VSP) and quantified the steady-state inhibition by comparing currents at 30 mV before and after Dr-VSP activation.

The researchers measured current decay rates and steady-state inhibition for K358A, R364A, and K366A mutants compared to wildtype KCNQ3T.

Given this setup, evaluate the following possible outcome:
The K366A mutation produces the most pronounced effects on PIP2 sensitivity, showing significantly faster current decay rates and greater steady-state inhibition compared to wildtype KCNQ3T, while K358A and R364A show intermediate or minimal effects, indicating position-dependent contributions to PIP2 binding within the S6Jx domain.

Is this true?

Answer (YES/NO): NO